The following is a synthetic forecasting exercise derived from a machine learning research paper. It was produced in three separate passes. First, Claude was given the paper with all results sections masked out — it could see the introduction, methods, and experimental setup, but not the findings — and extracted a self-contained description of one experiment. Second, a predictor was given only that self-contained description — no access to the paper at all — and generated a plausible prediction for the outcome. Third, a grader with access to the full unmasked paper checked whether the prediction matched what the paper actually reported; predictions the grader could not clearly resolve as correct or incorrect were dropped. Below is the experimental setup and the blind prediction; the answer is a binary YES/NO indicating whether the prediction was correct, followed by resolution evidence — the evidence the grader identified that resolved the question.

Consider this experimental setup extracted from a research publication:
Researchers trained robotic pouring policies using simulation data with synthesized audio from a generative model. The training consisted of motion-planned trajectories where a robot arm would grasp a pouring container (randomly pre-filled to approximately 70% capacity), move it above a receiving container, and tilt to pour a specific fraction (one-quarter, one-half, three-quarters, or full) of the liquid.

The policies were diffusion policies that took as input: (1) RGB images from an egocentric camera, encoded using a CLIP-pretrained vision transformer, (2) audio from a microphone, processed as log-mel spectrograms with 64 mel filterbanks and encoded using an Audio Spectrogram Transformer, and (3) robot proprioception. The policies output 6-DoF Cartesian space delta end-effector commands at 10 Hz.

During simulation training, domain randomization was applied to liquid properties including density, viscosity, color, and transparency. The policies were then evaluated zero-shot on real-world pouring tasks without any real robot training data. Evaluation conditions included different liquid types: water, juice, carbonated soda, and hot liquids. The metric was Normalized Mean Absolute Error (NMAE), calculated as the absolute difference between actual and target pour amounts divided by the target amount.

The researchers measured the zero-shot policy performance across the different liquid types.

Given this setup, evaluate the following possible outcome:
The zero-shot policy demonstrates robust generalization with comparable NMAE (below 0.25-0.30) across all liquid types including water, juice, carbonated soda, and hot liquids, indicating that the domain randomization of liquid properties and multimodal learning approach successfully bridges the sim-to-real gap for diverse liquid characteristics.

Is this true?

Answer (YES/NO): NO